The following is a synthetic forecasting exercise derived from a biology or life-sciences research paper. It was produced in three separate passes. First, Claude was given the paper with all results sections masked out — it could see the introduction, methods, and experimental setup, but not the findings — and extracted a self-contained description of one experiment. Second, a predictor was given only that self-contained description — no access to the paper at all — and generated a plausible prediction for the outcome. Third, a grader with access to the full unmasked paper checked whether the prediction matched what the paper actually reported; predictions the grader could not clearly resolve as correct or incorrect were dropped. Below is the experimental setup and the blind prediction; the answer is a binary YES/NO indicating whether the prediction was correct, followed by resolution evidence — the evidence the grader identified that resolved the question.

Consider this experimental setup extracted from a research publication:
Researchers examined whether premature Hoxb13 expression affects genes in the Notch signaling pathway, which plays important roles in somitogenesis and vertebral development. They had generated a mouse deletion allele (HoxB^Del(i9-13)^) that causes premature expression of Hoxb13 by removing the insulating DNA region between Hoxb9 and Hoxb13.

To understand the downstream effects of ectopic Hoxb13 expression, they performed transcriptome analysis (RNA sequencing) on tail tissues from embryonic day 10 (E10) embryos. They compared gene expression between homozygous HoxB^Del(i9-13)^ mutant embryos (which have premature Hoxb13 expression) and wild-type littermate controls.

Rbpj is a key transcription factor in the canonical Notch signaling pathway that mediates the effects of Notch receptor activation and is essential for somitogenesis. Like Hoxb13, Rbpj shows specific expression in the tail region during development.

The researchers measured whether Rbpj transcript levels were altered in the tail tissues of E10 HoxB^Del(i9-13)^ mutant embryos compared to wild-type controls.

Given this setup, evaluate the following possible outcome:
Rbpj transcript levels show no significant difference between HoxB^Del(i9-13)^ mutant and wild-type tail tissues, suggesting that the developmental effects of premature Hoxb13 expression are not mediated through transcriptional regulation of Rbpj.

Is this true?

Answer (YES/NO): NO